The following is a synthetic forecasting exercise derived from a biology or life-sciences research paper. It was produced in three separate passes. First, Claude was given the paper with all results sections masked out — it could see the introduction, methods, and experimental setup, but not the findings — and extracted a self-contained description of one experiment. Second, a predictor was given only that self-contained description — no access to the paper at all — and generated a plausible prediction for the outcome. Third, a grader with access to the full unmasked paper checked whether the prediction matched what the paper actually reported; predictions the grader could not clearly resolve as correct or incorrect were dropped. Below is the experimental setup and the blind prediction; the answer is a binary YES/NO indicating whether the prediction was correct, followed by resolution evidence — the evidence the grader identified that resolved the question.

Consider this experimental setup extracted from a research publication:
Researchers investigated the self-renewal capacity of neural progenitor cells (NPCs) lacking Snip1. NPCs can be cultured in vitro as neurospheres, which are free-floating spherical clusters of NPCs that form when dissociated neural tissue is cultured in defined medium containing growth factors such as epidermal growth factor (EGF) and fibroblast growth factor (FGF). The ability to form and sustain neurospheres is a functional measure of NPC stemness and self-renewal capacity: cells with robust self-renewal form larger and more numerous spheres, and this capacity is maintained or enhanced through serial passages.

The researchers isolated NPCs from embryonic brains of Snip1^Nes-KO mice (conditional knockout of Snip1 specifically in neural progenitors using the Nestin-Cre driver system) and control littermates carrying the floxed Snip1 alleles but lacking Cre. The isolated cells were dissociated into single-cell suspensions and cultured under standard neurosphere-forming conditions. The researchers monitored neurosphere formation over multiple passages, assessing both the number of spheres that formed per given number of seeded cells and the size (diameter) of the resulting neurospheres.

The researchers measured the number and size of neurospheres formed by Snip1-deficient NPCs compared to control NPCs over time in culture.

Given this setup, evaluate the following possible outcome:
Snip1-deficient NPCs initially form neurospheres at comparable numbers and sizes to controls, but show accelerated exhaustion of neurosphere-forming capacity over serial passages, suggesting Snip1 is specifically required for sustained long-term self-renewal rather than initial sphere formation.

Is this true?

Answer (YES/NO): NO